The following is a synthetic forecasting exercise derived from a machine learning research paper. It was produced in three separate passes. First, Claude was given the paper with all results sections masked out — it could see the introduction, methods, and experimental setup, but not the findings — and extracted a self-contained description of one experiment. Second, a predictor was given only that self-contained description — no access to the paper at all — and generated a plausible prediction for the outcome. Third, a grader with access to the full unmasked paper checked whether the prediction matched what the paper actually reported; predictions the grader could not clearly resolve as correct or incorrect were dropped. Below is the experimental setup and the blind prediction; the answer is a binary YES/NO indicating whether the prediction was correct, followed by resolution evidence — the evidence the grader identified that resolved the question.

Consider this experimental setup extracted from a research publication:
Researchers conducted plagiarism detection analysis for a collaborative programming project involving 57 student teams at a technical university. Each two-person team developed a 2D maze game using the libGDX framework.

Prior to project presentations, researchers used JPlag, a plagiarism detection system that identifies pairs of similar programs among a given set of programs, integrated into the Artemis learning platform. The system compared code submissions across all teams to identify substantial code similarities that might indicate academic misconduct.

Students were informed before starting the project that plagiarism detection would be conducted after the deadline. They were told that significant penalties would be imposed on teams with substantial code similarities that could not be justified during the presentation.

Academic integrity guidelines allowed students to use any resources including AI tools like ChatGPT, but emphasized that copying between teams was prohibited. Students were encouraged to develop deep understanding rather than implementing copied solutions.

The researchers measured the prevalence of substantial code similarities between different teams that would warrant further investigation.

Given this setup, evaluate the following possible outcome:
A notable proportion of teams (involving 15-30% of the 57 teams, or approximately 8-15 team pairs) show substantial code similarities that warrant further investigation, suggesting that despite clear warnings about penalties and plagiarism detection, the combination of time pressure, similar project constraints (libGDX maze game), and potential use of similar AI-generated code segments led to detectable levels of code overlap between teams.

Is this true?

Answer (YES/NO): NO